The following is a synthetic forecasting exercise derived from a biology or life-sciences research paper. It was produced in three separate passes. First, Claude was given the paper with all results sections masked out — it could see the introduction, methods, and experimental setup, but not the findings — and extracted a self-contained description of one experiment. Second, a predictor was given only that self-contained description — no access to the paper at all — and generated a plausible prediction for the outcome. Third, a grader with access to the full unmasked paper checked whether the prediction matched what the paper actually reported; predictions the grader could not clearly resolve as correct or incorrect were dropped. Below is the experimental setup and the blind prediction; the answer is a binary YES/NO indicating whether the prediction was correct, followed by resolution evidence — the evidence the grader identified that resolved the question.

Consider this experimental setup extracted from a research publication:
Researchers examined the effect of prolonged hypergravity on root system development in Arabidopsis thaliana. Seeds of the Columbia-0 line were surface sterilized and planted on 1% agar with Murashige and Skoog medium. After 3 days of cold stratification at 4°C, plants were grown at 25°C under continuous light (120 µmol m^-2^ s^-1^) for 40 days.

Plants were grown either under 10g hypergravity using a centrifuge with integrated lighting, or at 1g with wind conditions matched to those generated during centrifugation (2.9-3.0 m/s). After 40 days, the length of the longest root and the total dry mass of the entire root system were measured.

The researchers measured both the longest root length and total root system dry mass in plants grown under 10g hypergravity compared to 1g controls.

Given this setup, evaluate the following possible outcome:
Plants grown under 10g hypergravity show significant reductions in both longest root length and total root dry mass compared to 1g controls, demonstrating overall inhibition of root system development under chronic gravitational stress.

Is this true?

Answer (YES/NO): NO